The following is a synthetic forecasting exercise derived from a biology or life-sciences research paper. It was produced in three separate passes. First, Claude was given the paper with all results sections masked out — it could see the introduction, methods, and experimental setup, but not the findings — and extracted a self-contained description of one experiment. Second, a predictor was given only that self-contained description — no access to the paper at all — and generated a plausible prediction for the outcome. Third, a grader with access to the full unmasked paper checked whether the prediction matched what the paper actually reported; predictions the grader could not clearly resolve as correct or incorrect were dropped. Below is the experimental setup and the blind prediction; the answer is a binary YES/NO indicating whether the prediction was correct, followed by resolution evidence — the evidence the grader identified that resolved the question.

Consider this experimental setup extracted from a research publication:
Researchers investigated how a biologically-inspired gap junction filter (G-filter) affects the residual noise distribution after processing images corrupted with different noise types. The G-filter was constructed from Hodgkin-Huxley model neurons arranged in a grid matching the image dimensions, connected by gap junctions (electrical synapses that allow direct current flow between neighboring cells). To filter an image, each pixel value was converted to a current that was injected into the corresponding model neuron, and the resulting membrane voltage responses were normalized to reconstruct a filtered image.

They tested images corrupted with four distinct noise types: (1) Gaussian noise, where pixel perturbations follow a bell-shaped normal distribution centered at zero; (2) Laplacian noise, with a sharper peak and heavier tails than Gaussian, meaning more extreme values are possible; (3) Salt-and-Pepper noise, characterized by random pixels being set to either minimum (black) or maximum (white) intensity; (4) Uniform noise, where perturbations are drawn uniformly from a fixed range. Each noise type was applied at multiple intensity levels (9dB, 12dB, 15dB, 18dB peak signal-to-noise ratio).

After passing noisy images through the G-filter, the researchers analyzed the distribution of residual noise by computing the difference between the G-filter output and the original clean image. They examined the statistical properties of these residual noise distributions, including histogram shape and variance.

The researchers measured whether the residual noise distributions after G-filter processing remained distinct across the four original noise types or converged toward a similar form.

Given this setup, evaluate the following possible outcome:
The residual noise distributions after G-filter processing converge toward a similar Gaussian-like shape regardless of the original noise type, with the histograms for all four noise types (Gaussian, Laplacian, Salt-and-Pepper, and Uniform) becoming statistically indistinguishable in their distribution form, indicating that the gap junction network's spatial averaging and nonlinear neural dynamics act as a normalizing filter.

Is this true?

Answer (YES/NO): YES